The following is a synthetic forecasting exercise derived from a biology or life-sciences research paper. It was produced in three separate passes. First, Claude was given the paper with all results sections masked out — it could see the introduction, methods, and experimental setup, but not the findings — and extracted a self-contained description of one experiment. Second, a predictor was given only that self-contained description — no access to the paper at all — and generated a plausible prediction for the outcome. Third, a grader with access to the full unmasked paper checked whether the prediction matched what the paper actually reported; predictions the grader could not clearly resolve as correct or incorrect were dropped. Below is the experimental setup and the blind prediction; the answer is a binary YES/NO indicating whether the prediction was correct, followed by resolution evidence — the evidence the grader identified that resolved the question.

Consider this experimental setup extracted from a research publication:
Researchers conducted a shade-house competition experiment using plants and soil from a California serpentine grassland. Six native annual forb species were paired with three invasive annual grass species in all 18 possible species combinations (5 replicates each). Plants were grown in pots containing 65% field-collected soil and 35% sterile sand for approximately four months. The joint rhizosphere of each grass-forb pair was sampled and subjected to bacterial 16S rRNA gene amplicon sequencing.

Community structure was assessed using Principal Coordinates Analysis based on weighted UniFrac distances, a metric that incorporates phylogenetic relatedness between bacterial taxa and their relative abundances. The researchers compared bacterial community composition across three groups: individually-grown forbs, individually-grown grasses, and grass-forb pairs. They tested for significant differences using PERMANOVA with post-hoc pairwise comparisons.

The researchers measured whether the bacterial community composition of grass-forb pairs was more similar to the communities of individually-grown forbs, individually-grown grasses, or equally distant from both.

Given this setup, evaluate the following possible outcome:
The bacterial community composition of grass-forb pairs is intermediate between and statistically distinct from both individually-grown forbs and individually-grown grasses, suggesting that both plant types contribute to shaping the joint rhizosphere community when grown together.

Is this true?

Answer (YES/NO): YES